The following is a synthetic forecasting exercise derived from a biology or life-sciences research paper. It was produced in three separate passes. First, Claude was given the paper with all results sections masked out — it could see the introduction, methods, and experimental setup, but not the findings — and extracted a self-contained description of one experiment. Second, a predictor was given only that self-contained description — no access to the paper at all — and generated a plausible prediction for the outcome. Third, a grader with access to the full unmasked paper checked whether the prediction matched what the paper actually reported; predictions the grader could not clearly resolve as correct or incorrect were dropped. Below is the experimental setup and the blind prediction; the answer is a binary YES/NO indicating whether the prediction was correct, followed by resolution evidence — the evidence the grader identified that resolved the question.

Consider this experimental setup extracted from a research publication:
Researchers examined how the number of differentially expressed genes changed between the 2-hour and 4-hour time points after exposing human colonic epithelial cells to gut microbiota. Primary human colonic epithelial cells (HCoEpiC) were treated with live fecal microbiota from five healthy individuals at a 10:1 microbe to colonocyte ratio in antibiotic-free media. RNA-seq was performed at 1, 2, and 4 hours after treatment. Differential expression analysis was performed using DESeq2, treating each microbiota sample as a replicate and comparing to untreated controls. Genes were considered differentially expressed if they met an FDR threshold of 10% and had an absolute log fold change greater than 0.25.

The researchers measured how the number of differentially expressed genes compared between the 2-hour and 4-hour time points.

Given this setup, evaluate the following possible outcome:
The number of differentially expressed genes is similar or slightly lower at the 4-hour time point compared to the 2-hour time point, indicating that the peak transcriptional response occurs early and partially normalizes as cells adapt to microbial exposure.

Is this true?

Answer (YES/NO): NO